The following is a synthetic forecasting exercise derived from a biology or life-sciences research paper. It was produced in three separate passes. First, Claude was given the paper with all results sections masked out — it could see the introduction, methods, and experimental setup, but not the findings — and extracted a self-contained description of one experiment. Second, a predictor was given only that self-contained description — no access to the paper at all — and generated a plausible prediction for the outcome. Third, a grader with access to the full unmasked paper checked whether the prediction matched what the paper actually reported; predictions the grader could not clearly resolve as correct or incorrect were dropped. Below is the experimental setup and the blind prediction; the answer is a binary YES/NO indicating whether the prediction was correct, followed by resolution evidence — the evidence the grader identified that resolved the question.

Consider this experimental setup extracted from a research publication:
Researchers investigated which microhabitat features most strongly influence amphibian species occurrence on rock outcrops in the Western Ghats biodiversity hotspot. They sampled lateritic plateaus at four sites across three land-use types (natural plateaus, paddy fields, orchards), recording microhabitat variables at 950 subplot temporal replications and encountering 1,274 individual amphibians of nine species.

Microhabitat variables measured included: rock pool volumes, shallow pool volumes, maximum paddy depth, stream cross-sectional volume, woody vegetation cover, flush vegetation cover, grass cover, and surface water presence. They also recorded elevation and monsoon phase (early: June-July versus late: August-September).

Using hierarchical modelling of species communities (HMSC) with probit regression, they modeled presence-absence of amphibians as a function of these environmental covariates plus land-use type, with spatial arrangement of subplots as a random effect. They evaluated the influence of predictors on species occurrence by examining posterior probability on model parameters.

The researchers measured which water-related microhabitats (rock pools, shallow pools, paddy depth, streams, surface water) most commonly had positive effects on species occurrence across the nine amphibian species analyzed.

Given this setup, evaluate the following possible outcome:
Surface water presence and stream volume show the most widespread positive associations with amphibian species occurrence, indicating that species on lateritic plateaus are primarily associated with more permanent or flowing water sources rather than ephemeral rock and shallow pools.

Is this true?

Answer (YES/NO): NO